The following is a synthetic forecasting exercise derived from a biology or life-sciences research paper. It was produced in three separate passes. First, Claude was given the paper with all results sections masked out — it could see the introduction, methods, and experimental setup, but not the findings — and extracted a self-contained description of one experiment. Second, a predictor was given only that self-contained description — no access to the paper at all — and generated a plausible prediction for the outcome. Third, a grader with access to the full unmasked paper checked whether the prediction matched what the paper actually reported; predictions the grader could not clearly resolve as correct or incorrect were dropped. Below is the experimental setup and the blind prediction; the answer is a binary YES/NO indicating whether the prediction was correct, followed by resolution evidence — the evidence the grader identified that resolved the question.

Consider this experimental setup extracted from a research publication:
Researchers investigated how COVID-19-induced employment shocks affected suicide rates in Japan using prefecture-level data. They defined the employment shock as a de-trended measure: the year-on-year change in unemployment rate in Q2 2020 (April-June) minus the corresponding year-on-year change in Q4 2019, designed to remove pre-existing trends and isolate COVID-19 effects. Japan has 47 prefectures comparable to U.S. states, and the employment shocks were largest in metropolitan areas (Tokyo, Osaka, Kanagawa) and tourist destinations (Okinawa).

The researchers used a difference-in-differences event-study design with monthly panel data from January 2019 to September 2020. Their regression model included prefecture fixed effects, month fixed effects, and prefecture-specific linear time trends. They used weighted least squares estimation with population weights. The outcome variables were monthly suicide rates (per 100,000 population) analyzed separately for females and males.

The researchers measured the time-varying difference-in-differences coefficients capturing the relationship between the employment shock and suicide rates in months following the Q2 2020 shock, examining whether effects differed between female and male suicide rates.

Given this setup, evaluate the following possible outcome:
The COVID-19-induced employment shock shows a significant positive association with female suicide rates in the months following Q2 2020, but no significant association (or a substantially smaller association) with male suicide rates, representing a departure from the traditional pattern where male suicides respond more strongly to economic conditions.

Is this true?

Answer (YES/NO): NO